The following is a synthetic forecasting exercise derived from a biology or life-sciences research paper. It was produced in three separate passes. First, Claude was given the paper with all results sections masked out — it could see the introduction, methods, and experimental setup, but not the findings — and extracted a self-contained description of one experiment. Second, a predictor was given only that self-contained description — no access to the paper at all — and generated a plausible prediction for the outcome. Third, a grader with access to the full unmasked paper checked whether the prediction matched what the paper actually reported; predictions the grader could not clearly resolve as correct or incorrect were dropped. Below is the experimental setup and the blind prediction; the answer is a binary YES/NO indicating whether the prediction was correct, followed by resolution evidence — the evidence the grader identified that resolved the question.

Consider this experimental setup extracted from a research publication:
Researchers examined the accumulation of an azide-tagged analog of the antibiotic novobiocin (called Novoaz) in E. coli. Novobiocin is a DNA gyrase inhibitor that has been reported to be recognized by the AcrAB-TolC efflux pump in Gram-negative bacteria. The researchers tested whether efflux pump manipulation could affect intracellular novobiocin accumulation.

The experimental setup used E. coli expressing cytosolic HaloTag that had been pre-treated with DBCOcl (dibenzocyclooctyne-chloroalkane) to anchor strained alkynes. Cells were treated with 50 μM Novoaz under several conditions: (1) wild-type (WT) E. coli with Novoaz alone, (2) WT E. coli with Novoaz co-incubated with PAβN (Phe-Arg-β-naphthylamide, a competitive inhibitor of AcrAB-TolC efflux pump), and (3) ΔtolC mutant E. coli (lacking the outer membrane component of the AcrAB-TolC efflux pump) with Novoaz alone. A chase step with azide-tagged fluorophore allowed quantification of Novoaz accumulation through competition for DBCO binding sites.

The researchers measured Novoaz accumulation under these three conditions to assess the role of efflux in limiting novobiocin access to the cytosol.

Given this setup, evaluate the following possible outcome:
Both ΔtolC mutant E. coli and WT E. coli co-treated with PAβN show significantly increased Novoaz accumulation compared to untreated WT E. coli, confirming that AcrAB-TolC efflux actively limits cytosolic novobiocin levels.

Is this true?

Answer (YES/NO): YES